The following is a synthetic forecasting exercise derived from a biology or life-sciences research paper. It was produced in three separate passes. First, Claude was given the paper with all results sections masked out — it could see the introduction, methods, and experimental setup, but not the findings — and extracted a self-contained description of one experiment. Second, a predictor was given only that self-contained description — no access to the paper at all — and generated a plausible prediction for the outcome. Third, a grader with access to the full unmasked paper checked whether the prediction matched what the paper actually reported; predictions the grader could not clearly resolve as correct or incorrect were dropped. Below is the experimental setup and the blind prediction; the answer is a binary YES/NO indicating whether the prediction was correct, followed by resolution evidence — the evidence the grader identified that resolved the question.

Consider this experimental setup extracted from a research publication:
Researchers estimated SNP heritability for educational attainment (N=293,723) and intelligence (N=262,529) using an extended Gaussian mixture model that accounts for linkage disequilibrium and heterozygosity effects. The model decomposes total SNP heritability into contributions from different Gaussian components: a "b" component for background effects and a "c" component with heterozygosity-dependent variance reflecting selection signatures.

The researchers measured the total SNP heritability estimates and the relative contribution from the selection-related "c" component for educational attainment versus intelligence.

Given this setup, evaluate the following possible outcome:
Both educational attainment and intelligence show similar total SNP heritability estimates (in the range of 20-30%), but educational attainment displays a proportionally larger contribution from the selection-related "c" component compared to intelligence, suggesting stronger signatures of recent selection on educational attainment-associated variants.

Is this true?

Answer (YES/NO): NO